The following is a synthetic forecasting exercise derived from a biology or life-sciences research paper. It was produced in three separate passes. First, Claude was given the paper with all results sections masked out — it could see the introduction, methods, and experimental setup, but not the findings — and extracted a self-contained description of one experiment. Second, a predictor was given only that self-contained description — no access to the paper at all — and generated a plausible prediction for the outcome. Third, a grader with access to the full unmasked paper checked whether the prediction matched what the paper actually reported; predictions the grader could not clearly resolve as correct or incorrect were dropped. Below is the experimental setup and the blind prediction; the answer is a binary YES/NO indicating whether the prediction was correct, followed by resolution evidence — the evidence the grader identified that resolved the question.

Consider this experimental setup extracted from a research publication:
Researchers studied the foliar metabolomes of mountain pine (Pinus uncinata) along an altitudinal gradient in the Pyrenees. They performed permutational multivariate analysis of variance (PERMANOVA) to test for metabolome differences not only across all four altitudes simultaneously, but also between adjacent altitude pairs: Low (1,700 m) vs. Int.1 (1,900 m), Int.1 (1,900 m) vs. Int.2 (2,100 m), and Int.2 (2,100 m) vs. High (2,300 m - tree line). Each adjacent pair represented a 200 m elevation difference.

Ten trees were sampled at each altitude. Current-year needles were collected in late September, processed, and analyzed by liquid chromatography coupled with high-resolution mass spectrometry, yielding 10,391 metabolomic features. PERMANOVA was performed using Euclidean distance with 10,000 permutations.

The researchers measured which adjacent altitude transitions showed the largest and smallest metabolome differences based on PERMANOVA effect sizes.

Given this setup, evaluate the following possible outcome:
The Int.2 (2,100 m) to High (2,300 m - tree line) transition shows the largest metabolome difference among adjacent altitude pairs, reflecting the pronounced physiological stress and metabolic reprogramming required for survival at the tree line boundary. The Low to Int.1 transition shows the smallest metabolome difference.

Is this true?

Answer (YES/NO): NO